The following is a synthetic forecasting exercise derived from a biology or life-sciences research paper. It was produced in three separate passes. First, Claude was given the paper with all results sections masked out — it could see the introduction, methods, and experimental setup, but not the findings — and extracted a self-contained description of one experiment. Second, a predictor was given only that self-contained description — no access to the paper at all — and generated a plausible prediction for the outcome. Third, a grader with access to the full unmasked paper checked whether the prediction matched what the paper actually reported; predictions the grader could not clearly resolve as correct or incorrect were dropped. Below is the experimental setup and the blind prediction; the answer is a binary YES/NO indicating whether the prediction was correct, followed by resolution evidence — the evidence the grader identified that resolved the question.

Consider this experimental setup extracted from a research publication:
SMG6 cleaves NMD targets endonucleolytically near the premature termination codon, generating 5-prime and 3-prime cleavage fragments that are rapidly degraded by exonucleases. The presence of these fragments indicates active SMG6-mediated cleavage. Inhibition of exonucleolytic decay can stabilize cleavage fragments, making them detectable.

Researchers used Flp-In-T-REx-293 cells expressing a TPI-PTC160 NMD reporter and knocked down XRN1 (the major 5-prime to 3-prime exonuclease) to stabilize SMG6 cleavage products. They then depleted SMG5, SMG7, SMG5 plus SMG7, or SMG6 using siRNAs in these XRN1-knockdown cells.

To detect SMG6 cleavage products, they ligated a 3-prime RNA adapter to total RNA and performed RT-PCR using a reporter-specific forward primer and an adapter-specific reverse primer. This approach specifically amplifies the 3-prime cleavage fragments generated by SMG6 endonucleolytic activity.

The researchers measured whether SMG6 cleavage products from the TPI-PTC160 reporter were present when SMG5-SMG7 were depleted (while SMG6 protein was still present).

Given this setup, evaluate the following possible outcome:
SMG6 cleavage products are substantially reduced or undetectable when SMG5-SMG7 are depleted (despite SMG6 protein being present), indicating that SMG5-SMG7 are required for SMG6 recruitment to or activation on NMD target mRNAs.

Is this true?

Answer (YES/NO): YES